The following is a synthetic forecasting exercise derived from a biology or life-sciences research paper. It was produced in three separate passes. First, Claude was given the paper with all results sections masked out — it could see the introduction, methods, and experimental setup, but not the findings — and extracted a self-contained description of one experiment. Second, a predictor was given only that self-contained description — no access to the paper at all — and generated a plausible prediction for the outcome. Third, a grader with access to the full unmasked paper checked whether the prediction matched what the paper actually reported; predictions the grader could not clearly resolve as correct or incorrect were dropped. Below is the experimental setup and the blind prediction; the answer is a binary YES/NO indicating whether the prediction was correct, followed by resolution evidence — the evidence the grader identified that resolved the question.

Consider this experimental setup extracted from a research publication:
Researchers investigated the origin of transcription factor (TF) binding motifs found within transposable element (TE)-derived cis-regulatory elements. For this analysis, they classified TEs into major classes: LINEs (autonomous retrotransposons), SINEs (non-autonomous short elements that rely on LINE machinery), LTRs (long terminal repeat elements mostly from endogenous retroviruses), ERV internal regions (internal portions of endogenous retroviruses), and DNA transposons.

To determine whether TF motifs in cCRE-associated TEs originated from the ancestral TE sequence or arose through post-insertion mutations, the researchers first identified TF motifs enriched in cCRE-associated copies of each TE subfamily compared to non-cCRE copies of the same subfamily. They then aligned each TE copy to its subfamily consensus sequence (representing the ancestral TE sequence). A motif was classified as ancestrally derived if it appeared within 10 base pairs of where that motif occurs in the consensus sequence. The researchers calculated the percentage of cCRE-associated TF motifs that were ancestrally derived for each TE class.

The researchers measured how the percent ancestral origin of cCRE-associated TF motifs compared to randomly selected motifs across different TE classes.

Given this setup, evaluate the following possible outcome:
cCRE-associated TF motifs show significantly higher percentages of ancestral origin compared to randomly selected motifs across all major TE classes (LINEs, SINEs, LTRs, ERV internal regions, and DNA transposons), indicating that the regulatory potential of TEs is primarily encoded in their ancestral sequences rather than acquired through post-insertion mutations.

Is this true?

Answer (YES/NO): NO